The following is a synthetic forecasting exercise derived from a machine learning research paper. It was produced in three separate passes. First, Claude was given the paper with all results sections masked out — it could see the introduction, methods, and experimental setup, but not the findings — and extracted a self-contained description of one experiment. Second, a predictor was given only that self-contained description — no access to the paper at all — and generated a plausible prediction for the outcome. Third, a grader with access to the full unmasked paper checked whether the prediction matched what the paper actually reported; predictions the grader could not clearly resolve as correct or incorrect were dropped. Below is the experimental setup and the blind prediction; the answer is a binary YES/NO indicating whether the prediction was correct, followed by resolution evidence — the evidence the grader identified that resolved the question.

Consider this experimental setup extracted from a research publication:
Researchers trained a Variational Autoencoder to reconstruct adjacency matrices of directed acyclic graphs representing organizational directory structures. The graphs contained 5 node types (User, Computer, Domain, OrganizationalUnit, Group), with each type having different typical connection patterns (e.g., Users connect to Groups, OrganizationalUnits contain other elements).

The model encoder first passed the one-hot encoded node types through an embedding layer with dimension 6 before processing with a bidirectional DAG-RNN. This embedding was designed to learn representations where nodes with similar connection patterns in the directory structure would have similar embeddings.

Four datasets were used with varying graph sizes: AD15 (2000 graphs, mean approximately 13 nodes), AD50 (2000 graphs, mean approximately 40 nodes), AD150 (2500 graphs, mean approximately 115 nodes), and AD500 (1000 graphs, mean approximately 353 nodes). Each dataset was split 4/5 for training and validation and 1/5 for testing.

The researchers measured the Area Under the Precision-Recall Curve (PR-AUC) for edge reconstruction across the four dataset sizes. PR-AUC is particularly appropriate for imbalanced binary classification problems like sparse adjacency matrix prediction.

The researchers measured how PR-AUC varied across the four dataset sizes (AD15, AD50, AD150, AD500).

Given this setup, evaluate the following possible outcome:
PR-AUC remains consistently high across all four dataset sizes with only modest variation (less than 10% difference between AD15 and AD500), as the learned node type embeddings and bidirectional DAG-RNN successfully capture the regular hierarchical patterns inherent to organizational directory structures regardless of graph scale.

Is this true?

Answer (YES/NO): NO